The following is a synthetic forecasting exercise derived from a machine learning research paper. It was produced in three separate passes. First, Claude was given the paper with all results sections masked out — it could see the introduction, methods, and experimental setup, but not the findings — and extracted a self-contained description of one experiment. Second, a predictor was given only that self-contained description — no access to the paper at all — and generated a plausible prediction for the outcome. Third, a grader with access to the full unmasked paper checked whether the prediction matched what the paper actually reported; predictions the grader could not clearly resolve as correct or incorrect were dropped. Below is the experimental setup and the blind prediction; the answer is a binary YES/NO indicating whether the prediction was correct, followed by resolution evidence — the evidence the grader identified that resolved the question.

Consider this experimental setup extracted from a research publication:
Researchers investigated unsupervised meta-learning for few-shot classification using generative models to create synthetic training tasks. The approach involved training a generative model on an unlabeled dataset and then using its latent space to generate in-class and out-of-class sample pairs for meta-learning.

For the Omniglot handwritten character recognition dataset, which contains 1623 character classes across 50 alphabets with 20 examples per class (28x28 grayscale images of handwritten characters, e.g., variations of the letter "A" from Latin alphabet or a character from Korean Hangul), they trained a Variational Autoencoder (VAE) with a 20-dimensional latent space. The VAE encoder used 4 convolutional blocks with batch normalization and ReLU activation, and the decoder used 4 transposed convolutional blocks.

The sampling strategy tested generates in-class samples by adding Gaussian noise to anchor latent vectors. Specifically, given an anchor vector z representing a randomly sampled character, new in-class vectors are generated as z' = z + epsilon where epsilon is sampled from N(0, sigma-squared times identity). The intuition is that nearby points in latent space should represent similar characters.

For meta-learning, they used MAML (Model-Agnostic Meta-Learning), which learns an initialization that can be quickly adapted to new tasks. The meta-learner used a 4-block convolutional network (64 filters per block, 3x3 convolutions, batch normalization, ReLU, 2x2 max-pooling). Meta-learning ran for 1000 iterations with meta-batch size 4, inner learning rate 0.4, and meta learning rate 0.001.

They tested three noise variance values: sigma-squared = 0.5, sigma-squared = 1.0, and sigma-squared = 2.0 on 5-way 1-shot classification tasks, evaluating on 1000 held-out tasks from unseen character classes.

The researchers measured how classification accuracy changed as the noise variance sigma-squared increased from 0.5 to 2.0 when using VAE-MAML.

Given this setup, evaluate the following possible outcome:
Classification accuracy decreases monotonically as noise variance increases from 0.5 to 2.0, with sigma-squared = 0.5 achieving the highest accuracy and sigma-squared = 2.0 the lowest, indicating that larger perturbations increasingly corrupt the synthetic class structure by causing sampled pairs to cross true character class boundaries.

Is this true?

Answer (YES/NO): YES